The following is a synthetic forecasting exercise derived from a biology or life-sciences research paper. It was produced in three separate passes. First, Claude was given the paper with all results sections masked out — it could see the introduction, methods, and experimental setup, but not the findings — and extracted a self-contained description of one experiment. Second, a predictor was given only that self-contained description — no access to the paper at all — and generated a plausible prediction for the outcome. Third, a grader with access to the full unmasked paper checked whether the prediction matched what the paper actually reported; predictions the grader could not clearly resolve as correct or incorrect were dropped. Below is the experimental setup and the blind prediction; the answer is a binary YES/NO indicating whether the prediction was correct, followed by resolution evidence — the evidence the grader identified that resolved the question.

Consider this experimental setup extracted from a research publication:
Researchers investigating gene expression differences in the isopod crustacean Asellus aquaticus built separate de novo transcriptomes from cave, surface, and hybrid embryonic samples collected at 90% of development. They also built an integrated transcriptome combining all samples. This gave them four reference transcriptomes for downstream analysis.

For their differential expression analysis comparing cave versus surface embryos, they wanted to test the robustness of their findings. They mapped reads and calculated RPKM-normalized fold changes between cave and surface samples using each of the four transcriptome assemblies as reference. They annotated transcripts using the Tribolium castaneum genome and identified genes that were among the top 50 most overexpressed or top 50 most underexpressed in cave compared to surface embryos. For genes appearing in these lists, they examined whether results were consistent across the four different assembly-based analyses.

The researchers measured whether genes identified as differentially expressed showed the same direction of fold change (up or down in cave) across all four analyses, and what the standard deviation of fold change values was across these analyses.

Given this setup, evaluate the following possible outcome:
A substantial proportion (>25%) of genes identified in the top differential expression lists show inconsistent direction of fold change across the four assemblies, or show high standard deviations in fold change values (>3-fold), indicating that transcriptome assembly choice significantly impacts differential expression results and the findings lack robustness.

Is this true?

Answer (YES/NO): NO